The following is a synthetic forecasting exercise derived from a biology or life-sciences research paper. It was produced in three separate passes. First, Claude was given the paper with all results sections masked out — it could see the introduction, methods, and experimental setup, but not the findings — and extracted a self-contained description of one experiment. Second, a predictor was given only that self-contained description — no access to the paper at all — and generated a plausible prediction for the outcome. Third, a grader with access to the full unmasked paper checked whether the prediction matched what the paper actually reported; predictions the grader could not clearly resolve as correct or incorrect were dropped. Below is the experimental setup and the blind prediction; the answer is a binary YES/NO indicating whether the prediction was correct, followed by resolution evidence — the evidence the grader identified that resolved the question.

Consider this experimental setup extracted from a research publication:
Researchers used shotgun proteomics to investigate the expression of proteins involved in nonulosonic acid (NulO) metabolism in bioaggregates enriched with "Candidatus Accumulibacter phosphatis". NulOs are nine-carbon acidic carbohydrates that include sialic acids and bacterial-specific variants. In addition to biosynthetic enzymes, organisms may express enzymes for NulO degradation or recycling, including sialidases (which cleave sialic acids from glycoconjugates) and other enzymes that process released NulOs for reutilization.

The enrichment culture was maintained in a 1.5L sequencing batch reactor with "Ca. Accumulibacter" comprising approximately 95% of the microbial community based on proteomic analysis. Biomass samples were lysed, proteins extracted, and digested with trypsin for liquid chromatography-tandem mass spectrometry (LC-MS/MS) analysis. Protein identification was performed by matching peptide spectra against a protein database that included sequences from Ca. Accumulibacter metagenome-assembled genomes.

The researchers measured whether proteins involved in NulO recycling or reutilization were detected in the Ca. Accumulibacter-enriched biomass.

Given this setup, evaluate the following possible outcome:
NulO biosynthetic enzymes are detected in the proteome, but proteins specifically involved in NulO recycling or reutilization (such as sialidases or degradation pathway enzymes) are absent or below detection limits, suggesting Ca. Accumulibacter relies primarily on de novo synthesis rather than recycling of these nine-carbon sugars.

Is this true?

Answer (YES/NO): NO